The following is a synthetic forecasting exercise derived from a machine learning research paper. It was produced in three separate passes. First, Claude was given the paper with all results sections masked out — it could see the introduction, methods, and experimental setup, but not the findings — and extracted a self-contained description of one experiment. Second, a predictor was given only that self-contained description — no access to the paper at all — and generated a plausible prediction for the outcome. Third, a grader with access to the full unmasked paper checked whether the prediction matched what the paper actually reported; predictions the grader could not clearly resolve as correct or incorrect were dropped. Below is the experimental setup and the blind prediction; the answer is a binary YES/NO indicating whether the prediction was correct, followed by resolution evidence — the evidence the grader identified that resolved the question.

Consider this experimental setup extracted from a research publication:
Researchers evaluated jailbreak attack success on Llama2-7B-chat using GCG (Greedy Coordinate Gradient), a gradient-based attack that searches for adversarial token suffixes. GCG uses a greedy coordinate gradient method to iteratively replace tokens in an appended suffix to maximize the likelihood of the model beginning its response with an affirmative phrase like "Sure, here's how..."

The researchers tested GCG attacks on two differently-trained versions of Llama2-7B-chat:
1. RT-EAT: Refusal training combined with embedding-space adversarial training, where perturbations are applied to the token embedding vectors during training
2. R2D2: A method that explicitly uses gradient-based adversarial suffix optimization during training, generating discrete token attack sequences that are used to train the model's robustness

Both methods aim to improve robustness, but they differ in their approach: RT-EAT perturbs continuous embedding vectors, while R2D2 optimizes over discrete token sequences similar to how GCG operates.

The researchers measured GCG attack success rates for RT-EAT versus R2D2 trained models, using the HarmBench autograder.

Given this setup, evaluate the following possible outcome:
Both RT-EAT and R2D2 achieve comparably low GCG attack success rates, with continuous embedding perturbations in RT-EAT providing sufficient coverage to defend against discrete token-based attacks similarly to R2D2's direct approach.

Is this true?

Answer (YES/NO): NO